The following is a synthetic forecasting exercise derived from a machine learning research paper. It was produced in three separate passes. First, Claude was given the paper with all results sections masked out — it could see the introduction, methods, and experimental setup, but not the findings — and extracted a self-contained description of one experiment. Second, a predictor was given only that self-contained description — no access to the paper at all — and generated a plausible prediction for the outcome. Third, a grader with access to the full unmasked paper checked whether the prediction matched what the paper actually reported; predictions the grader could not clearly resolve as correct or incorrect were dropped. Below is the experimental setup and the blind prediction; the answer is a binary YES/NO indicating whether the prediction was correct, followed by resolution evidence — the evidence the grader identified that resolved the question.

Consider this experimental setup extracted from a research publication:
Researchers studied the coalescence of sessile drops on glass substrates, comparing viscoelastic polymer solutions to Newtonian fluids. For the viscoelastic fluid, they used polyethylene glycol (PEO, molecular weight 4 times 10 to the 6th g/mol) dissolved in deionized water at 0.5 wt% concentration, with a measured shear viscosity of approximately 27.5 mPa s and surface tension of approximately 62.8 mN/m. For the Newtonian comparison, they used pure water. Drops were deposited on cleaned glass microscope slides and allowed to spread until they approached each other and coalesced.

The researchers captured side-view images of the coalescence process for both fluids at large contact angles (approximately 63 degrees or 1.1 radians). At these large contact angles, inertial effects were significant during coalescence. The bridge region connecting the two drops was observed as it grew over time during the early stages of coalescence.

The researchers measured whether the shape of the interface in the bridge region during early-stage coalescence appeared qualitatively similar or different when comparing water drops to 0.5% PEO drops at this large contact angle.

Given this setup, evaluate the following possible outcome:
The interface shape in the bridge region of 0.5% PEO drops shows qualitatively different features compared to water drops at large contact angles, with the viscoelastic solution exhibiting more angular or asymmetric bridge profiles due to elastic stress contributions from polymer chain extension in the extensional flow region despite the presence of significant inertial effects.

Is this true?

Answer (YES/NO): NO